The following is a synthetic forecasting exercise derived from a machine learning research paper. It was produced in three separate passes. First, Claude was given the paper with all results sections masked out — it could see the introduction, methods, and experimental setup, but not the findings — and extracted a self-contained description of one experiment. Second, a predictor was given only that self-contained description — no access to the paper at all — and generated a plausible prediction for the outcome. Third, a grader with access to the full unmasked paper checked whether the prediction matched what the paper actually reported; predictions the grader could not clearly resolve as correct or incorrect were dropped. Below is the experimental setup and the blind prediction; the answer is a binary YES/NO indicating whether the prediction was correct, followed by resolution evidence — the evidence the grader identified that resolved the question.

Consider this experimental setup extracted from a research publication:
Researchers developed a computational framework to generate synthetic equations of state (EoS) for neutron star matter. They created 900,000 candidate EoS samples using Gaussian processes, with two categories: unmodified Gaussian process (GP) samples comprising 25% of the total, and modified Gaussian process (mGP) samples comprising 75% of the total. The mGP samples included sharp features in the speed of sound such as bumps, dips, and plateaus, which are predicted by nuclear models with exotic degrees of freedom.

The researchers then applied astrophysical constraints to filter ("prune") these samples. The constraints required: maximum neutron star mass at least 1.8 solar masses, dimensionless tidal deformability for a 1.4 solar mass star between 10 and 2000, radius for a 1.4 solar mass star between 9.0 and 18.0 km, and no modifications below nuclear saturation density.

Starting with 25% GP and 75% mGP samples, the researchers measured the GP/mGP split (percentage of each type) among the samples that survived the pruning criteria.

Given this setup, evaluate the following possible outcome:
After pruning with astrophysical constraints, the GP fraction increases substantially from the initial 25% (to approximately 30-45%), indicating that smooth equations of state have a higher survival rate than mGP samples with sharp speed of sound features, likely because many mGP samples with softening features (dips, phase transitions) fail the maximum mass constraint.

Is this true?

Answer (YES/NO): YES